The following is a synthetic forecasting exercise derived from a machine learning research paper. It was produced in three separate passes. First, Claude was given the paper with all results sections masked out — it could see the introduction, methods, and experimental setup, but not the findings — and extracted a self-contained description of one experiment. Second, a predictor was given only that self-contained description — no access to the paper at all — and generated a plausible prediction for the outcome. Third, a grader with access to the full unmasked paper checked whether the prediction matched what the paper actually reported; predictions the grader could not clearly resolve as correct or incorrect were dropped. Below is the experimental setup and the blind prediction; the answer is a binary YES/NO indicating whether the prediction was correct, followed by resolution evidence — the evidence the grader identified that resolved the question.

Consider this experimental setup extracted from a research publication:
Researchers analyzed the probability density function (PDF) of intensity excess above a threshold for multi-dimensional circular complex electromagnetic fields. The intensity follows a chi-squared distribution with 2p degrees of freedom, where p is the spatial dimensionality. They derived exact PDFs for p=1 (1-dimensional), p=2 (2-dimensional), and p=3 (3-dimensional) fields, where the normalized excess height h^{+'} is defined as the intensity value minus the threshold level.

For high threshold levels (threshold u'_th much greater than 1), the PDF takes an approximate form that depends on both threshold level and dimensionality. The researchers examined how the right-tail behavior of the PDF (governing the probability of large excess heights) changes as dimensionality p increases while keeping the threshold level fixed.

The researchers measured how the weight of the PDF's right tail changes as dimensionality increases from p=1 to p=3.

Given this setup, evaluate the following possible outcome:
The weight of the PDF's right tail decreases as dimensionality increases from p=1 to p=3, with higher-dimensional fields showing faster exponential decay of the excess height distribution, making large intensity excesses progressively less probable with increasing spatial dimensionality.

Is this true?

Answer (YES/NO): NO